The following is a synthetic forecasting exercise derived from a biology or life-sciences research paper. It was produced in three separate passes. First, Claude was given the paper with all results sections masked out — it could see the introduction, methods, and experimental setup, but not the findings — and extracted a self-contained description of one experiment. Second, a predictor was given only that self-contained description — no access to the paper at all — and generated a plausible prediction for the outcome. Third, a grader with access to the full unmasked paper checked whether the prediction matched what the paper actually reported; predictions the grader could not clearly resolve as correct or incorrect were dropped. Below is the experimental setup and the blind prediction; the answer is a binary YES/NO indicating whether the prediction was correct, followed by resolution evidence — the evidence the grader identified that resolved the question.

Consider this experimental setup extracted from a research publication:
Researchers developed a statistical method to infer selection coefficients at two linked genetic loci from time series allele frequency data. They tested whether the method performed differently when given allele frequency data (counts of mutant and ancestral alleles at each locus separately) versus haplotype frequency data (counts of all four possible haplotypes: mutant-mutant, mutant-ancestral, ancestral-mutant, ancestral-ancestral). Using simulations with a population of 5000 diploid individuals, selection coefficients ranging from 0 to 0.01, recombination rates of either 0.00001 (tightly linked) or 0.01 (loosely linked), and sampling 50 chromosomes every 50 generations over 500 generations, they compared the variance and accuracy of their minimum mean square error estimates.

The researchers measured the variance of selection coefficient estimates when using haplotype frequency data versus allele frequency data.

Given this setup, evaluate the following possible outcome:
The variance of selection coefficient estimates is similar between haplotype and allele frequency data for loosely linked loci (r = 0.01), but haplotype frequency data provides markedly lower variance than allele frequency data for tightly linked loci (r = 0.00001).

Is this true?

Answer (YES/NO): NO